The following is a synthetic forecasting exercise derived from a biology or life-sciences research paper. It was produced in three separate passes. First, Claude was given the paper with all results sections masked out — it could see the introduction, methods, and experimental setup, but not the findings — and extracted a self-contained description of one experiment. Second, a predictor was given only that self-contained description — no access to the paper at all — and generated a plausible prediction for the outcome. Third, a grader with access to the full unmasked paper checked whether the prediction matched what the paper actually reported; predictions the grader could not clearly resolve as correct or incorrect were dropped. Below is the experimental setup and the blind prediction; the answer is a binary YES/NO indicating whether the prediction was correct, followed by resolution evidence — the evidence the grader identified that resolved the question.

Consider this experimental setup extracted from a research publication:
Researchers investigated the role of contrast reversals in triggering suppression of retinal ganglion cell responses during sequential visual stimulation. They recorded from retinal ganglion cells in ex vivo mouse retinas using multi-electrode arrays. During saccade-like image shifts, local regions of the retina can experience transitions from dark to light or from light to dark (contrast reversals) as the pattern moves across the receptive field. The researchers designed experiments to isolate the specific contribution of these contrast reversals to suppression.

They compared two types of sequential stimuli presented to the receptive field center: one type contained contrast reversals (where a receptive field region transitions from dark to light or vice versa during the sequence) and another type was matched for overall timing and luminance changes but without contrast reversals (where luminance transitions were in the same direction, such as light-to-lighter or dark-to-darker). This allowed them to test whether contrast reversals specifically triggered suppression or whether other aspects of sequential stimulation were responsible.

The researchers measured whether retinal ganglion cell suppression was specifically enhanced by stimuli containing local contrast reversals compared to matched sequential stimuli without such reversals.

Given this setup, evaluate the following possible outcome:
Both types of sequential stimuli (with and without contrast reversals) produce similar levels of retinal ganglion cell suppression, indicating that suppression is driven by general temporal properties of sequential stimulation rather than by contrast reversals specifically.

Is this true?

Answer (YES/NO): NO